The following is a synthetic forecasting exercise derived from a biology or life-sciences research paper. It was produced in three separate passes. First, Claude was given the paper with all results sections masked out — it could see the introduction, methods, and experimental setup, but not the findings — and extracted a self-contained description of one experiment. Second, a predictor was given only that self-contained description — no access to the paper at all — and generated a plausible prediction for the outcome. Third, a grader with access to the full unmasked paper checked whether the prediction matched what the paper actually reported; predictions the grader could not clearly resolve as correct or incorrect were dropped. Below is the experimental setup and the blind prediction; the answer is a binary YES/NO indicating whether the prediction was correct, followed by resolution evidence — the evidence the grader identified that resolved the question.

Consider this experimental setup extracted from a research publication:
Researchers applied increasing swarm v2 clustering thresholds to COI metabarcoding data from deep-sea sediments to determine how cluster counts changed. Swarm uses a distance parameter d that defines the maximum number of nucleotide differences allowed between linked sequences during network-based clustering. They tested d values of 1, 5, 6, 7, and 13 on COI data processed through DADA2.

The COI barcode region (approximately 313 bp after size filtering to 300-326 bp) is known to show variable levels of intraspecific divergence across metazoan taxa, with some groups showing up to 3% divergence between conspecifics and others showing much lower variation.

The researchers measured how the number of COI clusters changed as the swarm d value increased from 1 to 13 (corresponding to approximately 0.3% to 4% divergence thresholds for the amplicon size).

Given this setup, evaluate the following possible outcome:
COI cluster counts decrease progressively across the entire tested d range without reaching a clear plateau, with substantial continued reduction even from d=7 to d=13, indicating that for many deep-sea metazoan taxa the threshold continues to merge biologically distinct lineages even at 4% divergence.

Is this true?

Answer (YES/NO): NO